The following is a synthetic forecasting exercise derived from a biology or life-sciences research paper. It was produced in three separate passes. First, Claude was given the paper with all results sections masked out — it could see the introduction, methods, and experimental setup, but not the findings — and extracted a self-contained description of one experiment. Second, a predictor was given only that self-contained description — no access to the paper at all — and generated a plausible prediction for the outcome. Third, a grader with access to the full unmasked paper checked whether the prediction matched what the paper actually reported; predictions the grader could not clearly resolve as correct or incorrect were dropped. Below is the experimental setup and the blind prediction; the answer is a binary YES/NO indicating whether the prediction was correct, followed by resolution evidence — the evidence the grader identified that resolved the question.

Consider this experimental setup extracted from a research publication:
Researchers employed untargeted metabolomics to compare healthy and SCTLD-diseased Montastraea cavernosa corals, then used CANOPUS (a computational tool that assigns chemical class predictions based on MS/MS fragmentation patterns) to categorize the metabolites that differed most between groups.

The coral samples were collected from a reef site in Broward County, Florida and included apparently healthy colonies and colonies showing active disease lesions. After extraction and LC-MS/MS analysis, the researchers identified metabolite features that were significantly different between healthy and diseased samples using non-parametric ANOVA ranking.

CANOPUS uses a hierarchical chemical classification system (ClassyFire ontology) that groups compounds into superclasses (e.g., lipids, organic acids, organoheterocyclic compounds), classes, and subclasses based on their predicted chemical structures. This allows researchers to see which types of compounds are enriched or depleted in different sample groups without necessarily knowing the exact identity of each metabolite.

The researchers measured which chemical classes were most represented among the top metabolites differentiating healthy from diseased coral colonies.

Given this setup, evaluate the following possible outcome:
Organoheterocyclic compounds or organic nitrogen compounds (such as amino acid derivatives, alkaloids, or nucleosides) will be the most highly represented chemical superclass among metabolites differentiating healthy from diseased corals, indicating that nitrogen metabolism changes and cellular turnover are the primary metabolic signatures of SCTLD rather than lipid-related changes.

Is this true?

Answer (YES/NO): NO